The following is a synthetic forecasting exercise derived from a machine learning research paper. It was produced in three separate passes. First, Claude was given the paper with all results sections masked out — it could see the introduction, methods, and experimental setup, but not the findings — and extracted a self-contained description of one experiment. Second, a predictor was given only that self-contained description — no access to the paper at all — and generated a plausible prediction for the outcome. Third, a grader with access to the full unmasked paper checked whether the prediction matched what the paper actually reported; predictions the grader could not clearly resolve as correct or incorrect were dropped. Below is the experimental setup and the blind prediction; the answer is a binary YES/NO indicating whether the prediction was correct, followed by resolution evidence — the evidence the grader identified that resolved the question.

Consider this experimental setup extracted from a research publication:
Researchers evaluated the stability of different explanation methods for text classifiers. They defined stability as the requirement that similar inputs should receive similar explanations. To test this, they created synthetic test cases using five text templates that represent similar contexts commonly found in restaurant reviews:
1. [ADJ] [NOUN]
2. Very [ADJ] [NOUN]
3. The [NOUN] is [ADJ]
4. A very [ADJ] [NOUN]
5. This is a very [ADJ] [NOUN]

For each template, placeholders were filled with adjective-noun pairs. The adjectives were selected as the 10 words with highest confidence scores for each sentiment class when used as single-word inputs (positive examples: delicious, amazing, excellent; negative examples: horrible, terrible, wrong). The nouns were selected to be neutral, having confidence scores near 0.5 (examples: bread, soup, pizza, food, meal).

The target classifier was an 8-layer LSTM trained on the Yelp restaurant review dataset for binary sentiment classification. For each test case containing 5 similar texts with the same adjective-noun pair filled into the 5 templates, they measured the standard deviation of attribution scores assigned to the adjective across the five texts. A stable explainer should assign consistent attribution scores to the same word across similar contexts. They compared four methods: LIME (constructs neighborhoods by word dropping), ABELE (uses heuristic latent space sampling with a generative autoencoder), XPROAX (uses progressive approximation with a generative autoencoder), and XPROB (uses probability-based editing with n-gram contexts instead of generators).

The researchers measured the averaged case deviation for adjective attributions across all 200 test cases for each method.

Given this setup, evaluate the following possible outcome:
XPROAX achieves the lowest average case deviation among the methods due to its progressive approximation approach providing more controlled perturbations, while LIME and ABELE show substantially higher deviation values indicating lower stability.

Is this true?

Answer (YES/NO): NO